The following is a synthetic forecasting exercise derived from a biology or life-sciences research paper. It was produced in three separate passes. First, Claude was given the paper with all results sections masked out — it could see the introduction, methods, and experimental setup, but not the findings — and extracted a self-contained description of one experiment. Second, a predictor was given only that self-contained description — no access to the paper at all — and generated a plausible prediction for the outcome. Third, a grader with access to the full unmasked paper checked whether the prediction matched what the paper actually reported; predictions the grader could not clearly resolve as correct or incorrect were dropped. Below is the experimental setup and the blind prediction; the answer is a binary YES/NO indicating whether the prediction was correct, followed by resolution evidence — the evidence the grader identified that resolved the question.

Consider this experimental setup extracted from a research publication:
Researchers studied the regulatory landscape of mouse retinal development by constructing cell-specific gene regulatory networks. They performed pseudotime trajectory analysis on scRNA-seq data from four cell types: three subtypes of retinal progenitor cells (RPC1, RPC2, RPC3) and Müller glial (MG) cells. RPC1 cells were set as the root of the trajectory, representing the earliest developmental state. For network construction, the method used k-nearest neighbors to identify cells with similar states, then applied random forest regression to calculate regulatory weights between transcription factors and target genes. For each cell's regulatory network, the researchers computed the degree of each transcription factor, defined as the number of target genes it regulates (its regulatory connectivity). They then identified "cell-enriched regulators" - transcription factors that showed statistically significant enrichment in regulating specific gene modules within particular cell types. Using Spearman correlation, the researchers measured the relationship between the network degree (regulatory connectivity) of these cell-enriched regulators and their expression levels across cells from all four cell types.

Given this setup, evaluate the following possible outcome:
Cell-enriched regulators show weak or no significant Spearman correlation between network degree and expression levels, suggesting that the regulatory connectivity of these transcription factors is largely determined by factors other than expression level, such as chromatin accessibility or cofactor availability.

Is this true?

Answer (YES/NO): NO